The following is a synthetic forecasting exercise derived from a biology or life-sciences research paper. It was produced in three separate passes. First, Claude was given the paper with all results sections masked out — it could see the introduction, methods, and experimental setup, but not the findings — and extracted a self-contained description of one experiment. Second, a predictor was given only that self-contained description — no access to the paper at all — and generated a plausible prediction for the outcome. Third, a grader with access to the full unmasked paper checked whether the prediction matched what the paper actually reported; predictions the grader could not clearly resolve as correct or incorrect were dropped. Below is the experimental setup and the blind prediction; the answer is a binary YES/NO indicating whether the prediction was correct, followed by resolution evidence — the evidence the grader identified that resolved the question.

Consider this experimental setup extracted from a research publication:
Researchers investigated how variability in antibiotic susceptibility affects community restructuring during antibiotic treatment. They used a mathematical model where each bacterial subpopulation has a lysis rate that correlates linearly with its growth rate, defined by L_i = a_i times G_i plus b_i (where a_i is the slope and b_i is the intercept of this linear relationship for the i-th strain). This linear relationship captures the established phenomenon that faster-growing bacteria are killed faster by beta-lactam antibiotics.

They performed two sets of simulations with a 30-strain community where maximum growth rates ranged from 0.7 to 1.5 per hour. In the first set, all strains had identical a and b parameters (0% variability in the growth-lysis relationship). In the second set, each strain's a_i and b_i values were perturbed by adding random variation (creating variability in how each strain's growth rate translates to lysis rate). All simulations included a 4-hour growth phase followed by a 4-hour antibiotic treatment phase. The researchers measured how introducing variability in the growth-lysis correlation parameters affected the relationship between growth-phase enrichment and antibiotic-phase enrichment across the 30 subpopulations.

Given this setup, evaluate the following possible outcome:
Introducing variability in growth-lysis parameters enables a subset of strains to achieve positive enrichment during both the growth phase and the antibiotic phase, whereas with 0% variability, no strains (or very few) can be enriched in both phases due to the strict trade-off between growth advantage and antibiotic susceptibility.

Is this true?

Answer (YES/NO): YES